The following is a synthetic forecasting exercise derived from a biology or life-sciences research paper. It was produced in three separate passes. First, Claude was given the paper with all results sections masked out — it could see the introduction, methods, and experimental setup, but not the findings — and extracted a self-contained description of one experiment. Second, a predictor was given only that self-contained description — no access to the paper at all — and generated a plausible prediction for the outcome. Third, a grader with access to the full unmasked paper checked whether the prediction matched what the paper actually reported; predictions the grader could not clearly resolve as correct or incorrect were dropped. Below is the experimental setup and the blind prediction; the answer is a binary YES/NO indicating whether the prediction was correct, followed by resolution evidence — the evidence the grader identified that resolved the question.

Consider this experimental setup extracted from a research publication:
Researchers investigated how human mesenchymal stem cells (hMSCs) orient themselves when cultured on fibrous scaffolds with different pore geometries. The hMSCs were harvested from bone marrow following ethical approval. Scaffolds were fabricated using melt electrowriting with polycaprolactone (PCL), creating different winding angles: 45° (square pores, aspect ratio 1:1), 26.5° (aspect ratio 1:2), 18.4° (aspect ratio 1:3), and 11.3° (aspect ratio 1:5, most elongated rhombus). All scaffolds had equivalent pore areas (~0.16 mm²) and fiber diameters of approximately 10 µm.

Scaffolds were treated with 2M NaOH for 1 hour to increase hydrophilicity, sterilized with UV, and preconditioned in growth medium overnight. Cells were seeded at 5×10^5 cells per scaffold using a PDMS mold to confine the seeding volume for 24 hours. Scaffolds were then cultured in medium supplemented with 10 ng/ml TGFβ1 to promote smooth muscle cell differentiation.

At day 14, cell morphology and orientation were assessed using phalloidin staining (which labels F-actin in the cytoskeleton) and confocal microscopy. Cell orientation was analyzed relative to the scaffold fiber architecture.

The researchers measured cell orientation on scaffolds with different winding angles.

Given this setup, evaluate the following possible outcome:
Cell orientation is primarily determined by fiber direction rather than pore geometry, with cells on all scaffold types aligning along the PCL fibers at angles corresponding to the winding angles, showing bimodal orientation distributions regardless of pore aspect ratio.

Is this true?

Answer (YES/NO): NO